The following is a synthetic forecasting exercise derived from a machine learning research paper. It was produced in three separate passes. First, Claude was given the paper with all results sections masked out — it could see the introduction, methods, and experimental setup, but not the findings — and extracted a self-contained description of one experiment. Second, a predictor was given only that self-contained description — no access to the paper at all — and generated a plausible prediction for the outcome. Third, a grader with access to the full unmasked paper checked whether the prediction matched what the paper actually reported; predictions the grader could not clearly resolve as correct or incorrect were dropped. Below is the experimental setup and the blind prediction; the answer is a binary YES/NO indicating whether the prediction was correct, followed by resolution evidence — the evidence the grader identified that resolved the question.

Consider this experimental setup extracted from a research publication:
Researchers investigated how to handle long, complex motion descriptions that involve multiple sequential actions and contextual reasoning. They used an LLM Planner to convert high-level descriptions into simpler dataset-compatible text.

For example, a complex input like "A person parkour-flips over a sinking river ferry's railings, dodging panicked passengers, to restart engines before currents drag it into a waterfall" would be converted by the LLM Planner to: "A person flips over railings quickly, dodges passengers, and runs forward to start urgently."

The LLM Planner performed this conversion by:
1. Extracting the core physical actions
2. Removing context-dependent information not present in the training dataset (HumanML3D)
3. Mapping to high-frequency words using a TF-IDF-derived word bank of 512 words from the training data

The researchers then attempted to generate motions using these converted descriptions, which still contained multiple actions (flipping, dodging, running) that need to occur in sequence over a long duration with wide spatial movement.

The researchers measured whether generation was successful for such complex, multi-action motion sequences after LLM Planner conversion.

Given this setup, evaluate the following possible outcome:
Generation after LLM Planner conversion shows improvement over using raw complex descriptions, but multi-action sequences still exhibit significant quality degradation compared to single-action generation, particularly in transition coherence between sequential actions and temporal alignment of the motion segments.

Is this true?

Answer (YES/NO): NO